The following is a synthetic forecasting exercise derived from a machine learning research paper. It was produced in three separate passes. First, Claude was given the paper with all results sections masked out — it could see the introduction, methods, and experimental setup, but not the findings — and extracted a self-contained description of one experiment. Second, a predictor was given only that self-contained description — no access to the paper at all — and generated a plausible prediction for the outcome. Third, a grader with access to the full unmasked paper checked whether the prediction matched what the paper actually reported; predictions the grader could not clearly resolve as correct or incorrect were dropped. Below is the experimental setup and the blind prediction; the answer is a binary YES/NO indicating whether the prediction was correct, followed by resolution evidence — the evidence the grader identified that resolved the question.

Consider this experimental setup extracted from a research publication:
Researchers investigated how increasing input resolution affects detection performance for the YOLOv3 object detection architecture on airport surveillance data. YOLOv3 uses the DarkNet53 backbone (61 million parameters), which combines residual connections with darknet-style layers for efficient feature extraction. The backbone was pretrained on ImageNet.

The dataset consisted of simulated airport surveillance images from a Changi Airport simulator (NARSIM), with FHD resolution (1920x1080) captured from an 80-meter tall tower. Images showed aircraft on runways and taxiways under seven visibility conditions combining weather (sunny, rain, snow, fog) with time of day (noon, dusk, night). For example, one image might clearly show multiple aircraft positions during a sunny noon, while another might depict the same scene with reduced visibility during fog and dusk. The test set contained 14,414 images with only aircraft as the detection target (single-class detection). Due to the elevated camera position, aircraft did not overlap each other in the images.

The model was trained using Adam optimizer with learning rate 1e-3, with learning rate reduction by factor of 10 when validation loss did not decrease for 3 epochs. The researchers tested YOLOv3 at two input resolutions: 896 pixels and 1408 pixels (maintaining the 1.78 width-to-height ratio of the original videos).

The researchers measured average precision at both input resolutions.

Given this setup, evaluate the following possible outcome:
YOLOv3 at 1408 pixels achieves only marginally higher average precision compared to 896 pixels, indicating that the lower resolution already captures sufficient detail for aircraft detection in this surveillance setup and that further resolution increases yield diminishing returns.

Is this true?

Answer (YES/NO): YES